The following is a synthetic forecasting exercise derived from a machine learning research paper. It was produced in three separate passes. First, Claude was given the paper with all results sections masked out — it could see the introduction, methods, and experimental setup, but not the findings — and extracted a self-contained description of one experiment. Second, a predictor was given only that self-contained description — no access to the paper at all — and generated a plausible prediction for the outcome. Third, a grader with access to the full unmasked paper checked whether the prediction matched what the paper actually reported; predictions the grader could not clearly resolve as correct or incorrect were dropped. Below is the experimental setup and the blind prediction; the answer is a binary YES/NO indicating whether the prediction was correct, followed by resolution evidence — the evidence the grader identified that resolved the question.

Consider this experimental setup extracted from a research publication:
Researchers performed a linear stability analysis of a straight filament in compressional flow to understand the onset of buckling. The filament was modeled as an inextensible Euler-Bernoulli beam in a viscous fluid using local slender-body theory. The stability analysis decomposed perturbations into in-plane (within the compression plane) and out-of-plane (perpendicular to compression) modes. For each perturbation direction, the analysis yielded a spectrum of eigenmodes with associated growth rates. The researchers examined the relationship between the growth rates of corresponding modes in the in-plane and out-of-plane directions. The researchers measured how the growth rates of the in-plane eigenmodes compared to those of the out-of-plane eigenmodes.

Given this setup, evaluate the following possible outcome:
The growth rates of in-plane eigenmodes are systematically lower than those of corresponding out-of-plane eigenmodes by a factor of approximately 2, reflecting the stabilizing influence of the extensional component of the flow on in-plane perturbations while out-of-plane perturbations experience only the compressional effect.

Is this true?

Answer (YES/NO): NO